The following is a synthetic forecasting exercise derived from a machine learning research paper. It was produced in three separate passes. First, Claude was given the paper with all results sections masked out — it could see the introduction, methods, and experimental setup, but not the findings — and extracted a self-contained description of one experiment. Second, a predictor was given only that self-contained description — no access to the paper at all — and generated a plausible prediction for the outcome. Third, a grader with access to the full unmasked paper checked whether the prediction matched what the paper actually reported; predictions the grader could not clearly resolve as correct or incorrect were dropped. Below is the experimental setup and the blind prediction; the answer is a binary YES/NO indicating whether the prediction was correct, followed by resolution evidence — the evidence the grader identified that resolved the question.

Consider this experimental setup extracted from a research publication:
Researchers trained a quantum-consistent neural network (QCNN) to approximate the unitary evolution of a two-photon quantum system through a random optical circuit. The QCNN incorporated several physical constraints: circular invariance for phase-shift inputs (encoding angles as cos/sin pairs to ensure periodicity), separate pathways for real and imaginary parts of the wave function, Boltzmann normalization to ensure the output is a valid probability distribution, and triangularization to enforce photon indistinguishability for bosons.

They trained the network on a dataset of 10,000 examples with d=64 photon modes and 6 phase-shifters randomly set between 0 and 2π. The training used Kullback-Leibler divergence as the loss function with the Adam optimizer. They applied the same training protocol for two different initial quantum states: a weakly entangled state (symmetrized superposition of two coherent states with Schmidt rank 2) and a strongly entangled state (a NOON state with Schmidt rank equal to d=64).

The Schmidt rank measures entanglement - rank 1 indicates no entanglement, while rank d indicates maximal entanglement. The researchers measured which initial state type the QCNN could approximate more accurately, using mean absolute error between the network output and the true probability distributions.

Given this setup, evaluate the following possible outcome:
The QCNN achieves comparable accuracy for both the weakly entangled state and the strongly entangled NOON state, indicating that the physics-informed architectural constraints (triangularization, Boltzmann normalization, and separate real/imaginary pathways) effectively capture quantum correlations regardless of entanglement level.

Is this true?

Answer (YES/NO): NO